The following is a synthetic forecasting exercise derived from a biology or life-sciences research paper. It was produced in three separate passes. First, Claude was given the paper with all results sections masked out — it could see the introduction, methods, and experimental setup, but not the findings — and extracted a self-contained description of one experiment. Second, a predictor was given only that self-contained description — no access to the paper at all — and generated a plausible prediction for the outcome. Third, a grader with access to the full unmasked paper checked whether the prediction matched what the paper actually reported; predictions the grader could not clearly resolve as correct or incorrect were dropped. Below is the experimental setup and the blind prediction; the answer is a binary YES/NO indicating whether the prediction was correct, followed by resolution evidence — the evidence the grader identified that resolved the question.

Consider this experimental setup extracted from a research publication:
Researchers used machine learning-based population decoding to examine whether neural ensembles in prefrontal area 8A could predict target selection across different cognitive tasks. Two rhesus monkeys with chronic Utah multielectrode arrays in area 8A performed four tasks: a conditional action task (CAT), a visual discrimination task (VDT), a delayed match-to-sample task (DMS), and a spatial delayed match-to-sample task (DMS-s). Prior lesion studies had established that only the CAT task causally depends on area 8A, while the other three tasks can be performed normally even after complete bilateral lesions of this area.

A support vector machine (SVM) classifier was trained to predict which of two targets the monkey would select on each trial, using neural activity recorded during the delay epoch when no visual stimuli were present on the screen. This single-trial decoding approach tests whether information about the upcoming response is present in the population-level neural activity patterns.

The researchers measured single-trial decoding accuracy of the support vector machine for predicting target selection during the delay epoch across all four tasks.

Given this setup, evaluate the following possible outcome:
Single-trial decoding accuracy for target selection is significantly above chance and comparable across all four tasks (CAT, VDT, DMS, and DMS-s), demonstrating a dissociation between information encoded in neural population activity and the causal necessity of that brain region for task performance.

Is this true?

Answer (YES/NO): YES